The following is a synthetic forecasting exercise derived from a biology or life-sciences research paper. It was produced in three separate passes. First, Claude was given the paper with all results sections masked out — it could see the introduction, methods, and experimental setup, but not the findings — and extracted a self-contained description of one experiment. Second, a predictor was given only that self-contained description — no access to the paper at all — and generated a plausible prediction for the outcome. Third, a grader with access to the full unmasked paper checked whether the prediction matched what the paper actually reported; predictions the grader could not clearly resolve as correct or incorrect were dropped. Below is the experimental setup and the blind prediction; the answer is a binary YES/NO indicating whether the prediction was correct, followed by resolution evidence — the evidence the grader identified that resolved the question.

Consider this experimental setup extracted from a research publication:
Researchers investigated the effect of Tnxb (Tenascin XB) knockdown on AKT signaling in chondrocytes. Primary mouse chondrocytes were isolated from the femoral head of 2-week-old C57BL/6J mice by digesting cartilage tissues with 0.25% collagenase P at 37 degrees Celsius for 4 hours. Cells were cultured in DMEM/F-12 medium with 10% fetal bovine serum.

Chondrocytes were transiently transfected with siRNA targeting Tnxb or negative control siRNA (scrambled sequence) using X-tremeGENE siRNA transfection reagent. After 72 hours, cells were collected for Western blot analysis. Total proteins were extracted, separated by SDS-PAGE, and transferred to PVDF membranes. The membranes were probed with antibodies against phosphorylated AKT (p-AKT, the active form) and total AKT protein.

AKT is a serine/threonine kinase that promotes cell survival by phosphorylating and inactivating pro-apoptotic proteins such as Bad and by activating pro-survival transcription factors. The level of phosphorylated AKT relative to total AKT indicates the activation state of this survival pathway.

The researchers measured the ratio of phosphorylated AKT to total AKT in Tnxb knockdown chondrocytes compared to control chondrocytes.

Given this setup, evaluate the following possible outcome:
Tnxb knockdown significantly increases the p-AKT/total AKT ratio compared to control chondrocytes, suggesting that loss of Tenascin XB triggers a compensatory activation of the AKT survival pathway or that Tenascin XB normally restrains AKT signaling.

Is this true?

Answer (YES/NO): NO